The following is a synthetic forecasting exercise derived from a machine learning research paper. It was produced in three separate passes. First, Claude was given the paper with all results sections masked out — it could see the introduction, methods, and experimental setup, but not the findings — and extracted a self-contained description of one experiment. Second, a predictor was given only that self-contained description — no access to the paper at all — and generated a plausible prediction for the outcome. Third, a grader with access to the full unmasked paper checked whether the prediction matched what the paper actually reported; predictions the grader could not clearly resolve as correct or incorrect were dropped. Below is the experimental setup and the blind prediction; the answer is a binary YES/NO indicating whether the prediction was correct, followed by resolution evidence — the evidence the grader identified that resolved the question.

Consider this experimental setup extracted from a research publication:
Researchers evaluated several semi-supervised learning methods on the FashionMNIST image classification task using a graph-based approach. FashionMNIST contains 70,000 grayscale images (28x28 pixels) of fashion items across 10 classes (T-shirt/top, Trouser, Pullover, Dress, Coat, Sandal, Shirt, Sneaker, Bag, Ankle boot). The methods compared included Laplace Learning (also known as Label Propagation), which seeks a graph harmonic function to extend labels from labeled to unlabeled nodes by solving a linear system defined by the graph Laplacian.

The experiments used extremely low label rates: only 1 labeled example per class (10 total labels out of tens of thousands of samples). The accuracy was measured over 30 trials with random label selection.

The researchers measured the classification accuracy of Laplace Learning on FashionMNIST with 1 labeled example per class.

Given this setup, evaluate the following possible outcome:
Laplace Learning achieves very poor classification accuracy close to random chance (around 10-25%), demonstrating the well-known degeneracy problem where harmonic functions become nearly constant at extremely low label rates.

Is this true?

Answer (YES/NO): YES